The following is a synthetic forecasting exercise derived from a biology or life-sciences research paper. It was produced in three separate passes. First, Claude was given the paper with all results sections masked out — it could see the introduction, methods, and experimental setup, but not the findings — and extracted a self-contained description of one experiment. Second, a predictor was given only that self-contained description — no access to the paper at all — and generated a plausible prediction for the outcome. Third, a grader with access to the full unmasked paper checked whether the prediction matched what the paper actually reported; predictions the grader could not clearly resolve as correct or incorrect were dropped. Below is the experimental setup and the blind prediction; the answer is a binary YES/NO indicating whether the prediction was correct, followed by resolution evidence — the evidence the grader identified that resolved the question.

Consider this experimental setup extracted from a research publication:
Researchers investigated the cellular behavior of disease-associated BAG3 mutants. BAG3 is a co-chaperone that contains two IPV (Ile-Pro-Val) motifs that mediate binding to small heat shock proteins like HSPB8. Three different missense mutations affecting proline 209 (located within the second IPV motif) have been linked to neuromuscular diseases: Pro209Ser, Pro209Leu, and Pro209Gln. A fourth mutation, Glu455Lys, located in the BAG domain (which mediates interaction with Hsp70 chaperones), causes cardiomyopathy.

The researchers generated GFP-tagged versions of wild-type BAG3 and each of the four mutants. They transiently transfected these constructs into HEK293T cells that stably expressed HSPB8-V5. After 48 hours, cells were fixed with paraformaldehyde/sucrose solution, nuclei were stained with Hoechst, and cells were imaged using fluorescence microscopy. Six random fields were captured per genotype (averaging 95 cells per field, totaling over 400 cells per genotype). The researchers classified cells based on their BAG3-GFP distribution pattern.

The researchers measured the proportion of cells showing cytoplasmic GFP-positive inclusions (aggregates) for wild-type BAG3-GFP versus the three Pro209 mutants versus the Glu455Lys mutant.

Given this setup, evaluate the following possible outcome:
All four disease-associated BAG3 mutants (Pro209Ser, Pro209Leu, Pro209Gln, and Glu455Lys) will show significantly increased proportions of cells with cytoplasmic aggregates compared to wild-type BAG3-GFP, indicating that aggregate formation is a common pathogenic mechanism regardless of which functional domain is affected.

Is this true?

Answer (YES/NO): NO